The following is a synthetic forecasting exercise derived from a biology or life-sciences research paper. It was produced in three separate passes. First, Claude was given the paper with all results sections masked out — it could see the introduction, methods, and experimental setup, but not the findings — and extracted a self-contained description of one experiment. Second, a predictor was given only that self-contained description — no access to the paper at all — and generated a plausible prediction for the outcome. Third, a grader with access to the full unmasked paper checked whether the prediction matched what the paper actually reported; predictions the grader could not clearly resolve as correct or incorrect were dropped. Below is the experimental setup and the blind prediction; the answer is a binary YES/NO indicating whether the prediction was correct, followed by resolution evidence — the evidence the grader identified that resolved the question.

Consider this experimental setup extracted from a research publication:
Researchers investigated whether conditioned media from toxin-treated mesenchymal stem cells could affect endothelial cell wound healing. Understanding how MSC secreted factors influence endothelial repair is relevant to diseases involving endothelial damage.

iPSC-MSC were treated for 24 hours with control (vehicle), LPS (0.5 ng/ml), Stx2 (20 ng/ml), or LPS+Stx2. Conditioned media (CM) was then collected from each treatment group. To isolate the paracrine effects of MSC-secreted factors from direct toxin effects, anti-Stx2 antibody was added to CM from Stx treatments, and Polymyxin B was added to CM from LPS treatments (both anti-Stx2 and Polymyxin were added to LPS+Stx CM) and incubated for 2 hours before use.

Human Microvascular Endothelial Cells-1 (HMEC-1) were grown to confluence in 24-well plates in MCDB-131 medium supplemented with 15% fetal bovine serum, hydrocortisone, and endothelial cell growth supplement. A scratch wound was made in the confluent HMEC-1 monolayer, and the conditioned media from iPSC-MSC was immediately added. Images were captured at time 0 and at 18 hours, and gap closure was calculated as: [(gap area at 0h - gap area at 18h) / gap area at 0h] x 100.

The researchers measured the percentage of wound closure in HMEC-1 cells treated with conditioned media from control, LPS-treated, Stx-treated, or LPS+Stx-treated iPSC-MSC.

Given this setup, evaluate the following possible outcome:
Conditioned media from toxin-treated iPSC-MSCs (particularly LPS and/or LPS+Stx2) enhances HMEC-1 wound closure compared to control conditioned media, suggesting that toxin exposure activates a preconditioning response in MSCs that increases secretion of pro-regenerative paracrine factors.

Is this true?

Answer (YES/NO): NO